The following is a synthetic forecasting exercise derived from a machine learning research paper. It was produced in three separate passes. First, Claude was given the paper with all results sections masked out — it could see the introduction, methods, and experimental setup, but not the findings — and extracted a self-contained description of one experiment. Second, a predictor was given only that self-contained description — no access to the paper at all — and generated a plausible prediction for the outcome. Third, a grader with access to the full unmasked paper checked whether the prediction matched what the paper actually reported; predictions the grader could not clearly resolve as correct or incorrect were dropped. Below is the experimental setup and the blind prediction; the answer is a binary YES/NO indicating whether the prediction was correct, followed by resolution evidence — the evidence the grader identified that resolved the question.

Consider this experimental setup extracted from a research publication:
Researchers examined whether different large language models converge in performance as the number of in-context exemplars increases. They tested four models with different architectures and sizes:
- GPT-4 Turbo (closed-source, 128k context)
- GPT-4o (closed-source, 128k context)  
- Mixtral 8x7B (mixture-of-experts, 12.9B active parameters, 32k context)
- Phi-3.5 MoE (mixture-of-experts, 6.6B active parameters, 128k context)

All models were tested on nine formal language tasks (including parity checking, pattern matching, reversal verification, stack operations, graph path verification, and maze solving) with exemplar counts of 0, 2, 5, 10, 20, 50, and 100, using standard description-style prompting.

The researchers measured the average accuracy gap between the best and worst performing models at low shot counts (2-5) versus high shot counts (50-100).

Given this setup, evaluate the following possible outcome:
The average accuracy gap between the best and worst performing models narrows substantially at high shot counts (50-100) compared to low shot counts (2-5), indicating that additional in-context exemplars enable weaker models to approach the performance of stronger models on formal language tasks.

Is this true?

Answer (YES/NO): YES